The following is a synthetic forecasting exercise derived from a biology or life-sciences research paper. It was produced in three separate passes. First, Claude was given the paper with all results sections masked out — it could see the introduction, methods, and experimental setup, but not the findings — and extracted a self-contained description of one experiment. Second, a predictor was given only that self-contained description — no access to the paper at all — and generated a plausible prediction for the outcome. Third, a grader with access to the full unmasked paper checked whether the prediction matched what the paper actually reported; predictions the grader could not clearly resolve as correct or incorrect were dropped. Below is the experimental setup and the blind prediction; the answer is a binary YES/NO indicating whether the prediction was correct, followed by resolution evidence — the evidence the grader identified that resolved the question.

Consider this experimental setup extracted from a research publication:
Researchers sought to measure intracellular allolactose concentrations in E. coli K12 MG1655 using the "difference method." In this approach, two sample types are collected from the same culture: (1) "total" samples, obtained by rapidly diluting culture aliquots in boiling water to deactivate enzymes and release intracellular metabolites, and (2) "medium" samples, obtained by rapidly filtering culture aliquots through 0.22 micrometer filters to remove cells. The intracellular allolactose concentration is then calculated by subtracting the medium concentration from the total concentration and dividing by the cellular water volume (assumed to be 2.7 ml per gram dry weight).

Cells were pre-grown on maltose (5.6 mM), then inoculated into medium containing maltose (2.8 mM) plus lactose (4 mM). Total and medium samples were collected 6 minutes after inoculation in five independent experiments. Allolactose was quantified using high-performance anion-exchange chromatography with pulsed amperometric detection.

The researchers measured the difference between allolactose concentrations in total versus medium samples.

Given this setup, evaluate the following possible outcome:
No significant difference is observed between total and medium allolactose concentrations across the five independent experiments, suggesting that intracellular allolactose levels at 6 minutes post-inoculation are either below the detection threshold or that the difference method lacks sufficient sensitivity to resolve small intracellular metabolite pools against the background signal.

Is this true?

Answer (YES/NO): YES